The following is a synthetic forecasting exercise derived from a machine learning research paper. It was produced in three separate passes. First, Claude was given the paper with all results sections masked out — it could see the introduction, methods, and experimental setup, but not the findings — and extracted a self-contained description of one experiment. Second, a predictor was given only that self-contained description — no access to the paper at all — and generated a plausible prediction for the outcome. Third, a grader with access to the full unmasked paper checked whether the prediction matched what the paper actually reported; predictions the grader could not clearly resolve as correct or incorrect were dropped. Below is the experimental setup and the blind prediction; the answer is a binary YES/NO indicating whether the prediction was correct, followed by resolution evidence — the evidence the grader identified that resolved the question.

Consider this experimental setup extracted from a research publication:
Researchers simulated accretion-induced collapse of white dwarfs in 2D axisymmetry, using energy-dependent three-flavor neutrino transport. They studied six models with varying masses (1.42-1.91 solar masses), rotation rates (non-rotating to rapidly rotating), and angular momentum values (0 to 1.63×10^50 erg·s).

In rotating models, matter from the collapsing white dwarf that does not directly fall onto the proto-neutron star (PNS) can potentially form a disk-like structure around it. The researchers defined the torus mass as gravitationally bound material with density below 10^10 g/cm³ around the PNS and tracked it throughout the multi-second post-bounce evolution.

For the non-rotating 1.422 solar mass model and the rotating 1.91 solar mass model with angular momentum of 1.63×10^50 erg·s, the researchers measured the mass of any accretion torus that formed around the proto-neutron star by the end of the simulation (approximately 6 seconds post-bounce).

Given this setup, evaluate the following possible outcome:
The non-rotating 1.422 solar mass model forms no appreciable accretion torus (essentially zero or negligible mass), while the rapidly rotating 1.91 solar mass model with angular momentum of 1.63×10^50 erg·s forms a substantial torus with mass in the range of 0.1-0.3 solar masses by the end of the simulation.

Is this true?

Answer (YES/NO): NO